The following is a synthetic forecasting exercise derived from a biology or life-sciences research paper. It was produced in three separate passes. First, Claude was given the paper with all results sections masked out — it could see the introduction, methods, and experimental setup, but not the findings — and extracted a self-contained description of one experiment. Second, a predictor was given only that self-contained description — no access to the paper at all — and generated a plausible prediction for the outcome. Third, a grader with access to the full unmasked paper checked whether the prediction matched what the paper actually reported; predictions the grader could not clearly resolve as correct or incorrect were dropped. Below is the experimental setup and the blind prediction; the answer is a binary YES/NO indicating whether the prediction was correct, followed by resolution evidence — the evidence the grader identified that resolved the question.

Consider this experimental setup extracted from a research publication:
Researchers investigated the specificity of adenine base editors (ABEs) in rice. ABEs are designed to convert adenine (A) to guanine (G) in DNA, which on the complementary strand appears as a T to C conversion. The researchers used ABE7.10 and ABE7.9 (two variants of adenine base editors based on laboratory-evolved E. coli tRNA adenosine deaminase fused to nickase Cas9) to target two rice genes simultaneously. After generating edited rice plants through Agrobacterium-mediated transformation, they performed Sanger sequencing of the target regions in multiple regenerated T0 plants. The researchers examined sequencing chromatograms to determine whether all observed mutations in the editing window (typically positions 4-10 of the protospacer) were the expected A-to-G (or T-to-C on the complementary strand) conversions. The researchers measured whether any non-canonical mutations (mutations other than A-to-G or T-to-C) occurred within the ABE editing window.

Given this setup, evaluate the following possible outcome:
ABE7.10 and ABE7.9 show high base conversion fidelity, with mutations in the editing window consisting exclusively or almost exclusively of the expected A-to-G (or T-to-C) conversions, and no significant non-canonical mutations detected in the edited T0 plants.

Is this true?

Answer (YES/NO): YES